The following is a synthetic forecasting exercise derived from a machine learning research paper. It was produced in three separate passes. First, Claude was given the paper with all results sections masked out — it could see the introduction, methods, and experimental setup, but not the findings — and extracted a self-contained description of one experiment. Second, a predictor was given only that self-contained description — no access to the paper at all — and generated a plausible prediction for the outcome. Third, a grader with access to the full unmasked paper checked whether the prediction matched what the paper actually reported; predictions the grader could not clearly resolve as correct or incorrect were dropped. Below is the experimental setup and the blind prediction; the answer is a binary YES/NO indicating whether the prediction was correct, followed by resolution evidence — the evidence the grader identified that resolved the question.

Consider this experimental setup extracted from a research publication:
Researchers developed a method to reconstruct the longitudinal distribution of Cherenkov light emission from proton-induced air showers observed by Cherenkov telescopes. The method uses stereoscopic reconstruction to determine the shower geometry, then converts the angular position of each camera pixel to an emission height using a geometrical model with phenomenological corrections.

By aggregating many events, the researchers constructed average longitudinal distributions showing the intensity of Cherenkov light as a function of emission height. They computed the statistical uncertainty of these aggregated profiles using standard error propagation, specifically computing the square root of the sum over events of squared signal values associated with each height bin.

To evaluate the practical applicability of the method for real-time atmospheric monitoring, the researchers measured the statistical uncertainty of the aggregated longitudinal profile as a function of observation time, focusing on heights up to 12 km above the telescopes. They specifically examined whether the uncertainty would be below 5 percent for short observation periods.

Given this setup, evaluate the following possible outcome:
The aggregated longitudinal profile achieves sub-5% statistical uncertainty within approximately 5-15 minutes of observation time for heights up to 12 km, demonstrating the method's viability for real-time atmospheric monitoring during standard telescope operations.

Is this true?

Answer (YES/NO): YES